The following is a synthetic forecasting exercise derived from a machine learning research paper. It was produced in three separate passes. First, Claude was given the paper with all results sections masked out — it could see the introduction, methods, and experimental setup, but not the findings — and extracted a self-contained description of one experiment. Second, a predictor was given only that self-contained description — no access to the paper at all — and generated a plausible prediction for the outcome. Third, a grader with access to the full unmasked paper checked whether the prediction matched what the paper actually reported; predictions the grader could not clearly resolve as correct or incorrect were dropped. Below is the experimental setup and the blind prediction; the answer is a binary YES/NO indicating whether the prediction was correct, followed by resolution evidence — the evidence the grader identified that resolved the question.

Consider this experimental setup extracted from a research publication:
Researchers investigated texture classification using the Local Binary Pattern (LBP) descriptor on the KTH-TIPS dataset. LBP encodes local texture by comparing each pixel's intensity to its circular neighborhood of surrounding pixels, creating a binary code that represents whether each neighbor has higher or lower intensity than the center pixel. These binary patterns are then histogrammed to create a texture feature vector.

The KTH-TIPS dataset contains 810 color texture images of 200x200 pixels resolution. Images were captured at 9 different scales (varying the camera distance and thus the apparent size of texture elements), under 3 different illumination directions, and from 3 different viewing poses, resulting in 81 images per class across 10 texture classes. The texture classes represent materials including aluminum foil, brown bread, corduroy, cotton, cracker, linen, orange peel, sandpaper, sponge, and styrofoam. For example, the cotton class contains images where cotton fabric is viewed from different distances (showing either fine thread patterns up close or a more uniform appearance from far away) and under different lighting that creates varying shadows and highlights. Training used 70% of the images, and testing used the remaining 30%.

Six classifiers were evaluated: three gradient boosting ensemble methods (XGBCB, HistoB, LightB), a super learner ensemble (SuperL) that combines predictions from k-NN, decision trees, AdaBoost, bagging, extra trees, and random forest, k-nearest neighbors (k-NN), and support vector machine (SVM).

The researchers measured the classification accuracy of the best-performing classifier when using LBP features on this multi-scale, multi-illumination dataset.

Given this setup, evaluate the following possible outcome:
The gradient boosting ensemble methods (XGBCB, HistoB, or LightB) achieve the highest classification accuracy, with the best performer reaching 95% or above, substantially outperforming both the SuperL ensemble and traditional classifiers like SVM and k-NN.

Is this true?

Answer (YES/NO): NO